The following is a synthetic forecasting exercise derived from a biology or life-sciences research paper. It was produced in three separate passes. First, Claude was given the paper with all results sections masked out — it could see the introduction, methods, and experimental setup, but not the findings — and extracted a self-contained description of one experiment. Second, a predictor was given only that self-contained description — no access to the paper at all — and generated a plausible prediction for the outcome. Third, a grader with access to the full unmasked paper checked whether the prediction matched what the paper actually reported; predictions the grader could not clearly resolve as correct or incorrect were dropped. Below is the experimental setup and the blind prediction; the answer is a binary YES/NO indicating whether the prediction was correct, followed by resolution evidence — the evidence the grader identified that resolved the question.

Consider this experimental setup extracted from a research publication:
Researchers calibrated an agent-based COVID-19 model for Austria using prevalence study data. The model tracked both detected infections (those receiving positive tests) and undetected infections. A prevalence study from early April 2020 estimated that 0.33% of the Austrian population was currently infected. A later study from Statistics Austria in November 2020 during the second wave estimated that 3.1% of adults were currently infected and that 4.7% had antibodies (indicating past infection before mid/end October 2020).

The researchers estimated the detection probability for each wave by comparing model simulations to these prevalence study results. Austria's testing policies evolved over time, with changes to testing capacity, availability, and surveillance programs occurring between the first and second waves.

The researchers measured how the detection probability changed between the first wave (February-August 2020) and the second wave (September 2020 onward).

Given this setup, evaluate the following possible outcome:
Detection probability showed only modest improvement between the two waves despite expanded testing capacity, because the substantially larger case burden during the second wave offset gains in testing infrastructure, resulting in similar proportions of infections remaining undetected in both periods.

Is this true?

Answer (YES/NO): NO